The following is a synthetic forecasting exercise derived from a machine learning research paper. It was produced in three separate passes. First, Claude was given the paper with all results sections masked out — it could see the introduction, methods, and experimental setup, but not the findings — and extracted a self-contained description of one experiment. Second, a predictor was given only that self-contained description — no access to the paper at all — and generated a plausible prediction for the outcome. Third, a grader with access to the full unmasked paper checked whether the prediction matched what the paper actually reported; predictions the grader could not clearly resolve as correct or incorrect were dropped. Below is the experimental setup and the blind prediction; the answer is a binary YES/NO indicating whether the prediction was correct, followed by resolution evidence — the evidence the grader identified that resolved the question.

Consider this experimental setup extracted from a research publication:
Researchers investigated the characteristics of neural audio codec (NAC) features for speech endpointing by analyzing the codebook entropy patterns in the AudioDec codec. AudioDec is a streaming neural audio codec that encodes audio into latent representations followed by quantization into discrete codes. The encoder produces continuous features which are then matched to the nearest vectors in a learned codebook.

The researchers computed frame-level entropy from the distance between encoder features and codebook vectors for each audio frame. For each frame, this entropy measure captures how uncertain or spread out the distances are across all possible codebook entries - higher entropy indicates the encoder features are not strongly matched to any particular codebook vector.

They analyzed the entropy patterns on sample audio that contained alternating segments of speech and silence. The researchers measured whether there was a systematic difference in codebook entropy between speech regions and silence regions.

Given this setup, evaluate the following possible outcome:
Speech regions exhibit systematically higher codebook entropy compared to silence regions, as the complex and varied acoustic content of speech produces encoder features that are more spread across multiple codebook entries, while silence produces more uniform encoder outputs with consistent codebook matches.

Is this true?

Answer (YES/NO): NO